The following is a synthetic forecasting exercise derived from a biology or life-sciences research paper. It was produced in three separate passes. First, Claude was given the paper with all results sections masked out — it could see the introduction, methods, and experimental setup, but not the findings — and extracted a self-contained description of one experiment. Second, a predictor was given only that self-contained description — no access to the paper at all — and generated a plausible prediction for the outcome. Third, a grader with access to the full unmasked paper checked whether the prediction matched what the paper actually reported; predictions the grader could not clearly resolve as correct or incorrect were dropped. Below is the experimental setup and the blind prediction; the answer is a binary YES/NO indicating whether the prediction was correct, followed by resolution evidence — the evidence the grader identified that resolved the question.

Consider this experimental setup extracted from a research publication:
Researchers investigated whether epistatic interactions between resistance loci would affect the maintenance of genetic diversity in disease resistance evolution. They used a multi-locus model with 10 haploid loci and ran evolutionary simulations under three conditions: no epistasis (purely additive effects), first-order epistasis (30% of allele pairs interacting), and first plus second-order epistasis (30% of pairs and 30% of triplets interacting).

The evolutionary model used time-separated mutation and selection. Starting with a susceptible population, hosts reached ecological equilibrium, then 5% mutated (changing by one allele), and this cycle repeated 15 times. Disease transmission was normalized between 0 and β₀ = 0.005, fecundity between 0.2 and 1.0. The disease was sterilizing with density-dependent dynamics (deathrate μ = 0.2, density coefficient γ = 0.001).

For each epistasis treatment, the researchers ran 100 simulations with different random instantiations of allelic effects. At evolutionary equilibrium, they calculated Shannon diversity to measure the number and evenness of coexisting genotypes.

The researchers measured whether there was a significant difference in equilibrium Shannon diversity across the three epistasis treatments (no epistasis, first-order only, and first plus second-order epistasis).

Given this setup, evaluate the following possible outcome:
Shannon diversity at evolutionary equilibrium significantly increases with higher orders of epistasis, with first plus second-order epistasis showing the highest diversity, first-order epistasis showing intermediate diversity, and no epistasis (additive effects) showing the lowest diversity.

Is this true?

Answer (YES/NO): NO